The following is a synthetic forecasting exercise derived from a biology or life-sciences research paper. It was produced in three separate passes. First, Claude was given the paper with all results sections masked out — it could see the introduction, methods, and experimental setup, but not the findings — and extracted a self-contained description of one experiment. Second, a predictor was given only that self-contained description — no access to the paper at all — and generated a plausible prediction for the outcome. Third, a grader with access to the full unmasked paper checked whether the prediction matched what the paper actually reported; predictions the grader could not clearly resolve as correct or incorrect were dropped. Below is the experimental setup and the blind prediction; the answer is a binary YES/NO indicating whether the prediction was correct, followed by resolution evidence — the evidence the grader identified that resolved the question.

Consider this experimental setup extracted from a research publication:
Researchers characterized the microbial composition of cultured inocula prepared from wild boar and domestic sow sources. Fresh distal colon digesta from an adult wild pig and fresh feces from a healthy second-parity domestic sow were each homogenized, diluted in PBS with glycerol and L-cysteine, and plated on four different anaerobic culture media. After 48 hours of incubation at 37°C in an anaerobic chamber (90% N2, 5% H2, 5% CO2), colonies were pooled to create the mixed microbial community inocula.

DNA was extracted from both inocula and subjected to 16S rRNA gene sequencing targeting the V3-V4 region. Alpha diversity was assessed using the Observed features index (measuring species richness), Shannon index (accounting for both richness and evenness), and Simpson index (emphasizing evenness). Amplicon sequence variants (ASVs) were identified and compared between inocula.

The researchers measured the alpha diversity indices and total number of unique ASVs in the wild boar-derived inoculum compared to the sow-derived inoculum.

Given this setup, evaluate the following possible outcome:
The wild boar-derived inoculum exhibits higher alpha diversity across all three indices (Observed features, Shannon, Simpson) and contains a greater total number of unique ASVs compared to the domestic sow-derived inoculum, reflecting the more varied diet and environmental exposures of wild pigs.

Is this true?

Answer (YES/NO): NO